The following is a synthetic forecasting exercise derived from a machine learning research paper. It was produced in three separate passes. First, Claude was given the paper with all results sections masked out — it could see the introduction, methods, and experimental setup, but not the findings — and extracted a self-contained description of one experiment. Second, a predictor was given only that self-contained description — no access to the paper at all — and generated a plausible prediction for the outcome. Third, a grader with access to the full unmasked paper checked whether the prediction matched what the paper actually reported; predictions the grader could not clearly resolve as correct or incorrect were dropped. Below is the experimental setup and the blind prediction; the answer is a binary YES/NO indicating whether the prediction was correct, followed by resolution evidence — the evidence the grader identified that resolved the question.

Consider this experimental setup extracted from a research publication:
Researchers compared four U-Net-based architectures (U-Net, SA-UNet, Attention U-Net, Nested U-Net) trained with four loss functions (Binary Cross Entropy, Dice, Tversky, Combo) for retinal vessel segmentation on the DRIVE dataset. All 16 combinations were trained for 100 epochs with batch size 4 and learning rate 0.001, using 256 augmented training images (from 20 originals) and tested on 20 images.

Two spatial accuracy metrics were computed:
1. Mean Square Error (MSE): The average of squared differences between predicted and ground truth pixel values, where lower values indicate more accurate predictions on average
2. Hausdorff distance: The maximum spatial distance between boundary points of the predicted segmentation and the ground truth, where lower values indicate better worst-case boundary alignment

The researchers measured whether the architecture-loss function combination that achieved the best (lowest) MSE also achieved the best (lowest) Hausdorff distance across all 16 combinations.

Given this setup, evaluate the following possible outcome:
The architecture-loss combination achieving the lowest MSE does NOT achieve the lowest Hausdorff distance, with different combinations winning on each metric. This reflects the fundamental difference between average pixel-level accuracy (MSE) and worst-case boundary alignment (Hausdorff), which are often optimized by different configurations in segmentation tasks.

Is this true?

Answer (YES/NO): NO